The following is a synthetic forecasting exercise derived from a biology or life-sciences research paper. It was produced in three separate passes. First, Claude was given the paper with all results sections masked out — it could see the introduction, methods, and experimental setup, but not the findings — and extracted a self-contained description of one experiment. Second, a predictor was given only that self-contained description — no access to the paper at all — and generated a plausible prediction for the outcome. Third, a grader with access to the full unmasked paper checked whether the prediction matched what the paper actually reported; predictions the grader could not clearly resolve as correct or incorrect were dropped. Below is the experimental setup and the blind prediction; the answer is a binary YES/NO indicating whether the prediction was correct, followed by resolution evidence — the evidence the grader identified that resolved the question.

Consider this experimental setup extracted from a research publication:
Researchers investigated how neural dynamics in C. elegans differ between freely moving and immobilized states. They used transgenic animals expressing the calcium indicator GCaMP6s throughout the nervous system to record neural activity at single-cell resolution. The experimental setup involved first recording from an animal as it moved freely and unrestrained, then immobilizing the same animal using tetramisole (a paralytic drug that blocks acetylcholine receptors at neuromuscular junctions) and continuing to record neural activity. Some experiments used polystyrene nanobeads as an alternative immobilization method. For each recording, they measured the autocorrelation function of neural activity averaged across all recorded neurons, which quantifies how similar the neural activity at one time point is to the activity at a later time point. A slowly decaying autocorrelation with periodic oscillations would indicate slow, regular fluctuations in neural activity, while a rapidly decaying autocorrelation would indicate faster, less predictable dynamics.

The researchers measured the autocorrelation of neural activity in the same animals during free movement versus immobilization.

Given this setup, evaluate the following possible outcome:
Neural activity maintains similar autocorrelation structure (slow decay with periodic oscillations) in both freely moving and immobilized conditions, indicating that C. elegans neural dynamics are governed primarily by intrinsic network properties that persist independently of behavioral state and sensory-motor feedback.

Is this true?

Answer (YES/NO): NO